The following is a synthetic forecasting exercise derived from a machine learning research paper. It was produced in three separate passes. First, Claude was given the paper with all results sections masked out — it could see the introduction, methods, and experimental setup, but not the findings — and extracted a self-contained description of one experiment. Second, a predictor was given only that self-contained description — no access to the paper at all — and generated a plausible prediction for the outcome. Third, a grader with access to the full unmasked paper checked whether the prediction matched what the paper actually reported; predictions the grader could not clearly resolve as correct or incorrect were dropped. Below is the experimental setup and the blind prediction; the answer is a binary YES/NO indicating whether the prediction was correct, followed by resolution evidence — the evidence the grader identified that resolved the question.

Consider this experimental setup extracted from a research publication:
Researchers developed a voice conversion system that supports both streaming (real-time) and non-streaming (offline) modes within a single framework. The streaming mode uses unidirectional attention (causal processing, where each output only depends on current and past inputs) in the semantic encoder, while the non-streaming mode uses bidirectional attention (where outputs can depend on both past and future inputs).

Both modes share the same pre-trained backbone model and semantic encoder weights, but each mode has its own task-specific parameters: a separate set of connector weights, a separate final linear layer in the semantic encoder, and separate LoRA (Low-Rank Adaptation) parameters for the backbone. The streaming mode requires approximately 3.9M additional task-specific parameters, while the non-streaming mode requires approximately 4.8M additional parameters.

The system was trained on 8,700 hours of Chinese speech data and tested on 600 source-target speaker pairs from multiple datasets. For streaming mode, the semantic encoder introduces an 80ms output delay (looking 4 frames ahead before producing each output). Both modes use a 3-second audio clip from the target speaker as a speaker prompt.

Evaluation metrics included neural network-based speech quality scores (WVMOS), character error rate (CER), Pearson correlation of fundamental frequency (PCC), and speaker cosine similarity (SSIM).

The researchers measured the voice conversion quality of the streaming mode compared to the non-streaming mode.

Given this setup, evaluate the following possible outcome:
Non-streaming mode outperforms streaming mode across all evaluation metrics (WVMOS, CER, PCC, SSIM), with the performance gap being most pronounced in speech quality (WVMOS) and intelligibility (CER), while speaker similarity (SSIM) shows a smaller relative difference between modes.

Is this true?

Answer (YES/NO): NO